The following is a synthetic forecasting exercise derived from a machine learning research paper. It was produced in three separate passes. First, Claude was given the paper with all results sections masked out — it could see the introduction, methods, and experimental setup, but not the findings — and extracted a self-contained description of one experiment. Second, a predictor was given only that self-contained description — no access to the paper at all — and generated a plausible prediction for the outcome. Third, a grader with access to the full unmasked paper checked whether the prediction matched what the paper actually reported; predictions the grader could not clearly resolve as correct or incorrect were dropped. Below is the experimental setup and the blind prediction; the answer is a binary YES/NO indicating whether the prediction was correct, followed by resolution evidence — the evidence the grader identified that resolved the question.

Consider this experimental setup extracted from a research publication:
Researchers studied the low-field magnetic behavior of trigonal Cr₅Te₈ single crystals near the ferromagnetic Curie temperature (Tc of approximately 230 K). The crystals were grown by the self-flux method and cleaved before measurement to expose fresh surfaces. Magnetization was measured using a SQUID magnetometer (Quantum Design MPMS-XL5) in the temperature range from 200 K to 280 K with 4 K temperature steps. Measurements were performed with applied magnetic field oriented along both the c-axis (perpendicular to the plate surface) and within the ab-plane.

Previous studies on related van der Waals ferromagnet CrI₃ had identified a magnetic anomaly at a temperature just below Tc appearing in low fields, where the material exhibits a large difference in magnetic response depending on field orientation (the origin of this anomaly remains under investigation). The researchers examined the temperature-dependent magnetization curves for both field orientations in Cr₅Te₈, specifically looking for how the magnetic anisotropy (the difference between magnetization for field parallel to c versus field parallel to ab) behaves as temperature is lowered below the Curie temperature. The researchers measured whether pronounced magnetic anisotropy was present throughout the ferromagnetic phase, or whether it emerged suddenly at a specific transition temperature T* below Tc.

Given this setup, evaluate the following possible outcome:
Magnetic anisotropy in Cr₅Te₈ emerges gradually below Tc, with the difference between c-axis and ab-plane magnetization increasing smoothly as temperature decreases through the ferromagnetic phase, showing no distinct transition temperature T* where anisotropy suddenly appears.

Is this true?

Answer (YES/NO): NO